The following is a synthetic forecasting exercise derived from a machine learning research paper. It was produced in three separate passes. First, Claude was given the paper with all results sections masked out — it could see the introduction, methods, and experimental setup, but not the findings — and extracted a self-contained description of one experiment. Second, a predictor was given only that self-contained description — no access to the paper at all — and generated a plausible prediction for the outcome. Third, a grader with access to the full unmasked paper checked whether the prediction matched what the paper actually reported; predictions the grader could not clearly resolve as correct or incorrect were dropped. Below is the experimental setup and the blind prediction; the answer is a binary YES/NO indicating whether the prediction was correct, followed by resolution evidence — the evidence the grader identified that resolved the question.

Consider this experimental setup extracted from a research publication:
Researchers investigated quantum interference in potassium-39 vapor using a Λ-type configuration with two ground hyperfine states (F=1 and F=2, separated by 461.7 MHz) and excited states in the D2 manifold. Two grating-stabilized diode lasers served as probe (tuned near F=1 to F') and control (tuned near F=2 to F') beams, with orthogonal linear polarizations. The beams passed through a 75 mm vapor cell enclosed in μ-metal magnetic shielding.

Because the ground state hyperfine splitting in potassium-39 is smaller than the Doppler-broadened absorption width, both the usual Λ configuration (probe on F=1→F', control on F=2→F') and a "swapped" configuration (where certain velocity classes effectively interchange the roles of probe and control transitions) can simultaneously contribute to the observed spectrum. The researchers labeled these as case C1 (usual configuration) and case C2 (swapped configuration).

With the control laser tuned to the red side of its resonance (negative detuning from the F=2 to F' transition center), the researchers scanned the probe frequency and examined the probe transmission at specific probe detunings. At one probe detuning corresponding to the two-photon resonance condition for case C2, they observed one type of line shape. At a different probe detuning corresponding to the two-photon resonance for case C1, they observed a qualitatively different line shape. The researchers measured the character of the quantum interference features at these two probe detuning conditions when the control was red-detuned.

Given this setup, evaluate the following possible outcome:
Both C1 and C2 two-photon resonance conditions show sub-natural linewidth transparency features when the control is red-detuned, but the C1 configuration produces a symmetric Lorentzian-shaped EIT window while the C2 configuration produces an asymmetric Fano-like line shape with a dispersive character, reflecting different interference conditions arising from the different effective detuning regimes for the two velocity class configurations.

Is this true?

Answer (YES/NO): NO